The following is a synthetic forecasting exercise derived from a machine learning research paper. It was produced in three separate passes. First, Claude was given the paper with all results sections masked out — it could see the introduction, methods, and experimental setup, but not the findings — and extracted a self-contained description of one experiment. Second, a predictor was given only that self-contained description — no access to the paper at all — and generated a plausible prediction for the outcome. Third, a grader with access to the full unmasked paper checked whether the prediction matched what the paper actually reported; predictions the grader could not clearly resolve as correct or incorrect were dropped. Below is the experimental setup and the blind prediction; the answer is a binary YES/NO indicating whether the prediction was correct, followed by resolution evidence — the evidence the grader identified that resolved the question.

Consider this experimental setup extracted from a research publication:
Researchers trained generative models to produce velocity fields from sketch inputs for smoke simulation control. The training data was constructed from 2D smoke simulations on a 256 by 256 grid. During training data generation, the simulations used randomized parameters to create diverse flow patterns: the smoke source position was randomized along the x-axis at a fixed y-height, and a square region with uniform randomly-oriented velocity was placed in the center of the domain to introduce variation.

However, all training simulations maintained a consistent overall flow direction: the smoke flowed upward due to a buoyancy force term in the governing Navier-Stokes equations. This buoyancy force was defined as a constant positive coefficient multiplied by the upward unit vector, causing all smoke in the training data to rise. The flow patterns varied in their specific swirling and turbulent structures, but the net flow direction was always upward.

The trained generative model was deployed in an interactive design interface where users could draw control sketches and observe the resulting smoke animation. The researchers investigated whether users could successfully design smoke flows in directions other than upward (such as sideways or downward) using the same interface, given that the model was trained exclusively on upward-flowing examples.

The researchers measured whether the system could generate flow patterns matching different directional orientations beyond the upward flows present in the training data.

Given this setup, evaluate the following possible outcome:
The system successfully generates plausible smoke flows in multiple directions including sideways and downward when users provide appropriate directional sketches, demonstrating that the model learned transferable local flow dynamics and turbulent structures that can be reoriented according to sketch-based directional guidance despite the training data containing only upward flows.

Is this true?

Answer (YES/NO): NO